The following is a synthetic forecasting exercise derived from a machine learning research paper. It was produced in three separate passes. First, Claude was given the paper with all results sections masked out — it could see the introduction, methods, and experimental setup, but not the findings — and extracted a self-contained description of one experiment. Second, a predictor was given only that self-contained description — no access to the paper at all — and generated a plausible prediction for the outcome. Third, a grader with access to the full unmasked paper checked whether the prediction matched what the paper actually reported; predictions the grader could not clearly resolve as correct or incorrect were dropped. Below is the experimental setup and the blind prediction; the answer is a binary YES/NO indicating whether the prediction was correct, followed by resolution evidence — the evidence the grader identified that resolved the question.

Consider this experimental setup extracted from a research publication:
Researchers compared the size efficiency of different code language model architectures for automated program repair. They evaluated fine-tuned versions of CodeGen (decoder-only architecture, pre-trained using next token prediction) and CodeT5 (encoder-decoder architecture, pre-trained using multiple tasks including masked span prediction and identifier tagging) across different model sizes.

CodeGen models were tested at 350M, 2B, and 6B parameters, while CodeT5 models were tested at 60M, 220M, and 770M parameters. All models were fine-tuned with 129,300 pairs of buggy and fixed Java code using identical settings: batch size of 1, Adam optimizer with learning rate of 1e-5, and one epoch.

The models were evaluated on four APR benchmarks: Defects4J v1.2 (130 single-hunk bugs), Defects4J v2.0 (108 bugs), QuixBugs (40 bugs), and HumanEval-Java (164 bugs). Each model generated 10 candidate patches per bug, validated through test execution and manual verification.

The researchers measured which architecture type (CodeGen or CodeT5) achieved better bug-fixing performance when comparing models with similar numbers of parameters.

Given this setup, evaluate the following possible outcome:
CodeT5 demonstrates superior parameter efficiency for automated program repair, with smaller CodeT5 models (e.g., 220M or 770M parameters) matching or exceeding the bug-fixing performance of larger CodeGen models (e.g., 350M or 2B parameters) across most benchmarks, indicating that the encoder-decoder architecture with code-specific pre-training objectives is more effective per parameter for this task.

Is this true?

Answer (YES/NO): YES